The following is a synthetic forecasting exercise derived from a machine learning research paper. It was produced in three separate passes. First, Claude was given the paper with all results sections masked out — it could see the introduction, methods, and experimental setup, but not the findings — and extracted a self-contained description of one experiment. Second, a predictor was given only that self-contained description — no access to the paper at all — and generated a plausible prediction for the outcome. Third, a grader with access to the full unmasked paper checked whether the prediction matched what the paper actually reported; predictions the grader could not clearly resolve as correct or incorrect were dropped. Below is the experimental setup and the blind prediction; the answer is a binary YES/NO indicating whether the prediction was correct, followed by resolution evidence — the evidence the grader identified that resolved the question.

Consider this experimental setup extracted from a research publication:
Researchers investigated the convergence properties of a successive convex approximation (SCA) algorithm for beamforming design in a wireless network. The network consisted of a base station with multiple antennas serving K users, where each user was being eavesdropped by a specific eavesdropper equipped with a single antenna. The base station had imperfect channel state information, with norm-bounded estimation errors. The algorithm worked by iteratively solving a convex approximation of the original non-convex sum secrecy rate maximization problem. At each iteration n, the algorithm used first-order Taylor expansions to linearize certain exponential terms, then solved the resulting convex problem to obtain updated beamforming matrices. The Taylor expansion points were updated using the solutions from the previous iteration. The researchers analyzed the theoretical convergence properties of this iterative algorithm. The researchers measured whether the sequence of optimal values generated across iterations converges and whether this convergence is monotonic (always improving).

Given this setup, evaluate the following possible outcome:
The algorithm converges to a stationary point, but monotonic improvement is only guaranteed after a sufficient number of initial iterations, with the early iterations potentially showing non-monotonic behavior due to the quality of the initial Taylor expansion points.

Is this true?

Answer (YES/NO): NO